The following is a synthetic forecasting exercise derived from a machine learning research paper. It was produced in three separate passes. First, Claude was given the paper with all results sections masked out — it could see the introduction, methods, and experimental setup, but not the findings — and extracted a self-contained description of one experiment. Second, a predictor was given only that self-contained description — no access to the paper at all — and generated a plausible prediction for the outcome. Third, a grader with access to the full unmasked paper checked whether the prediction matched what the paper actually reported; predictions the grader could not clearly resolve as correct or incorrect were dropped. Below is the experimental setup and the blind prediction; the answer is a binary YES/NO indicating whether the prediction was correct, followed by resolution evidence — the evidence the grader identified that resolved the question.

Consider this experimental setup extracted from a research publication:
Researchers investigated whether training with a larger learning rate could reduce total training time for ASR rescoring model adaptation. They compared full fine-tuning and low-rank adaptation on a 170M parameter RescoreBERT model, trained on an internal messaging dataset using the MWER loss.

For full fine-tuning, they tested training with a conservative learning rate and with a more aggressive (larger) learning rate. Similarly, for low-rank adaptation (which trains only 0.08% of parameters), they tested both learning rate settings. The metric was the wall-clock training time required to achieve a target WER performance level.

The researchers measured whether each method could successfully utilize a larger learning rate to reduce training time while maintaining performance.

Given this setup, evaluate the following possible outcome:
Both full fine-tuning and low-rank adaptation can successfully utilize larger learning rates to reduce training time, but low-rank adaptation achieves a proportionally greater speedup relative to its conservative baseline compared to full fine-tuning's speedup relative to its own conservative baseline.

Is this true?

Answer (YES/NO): NO